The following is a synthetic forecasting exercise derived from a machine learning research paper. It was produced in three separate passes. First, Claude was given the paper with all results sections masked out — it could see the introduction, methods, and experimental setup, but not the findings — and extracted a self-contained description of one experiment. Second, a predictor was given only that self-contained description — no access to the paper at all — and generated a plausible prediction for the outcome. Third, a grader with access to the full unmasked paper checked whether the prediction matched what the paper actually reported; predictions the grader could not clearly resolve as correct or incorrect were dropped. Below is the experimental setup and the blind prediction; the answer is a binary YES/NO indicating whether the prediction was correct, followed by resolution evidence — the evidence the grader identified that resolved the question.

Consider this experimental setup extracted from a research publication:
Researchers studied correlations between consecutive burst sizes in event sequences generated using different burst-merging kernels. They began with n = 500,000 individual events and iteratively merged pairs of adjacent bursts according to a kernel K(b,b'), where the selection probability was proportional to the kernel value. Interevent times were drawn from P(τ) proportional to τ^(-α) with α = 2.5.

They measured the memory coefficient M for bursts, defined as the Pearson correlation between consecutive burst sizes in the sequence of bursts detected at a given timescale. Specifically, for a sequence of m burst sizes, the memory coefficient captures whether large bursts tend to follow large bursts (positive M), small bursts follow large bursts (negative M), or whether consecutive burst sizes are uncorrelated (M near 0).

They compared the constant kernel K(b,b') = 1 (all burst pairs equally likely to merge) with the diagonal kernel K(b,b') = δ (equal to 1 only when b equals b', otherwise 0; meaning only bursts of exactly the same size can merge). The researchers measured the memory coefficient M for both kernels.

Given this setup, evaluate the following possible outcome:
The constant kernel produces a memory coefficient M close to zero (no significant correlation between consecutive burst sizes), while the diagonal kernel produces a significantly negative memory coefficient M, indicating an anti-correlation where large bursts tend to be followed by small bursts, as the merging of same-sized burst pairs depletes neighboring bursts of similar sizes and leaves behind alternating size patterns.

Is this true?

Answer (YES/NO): NO